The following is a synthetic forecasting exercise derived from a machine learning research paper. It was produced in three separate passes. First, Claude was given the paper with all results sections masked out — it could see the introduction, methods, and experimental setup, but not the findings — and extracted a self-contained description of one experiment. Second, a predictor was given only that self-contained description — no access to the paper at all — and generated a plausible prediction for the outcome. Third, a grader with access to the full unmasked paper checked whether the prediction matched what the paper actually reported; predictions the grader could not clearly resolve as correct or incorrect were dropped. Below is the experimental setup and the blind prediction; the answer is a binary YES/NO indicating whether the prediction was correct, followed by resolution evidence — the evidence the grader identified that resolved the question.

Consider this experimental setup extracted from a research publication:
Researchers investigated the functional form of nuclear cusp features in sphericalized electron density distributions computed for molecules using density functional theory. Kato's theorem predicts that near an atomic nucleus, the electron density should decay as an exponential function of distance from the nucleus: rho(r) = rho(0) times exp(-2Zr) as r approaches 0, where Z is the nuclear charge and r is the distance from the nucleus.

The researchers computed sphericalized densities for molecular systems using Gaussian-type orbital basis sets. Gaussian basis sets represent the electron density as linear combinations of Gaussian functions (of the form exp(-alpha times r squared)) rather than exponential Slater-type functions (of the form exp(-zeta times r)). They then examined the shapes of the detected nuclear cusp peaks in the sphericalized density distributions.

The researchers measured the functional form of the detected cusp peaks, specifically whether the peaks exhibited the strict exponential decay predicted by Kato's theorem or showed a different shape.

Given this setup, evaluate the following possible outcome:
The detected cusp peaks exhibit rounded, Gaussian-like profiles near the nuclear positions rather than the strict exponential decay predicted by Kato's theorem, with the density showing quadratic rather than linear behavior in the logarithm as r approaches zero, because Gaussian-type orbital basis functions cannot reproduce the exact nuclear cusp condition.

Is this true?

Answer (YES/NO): YES